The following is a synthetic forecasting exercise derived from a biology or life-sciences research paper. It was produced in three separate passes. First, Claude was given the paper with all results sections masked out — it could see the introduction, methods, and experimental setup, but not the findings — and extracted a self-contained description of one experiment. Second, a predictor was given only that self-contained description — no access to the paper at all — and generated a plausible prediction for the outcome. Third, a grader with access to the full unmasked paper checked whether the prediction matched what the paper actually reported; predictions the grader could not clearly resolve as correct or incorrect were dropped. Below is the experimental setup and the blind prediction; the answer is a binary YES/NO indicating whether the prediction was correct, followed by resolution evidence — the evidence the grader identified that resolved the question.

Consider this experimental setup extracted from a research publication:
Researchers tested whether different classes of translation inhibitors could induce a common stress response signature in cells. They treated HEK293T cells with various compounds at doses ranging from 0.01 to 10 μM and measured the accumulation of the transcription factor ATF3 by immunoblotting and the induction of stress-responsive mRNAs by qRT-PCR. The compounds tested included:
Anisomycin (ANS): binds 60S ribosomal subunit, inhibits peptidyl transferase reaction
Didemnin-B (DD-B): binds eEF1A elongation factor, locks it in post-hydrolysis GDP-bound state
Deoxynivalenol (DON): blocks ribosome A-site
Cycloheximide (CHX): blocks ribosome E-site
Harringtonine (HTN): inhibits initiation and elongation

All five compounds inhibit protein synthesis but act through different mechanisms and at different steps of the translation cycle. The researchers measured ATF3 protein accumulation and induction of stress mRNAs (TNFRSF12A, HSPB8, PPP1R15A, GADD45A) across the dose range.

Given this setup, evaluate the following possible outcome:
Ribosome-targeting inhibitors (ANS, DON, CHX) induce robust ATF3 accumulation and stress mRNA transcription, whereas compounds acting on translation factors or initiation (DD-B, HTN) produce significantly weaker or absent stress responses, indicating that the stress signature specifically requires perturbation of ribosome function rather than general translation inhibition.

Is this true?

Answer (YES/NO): NO